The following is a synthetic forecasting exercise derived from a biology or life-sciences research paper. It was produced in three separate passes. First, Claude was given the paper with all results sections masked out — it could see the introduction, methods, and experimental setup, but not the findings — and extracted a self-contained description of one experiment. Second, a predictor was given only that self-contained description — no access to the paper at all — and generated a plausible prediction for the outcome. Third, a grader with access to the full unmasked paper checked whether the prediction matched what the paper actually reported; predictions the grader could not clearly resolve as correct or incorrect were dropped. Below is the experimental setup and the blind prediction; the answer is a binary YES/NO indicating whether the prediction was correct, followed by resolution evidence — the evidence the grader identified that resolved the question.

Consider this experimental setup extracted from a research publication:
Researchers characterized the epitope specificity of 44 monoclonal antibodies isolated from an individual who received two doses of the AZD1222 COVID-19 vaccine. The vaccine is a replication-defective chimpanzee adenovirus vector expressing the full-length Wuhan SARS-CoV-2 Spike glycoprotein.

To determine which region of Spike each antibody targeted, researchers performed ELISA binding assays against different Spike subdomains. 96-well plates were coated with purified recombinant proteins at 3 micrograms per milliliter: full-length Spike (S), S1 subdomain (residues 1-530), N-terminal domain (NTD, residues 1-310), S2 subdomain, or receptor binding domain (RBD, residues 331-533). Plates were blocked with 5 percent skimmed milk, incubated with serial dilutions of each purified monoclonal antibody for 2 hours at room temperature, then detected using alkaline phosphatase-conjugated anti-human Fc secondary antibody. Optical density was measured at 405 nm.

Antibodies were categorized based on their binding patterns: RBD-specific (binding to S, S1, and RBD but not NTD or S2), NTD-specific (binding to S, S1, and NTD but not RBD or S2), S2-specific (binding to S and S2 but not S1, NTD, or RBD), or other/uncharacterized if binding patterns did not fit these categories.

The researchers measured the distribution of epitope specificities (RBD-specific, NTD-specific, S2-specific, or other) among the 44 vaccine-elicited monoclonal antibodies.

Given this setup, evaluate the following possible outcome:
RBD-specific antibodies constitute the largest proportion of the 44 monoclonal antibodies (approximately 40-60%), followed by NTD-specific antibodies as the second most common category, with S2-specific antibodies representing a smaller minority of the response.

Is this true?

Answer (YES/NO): YES